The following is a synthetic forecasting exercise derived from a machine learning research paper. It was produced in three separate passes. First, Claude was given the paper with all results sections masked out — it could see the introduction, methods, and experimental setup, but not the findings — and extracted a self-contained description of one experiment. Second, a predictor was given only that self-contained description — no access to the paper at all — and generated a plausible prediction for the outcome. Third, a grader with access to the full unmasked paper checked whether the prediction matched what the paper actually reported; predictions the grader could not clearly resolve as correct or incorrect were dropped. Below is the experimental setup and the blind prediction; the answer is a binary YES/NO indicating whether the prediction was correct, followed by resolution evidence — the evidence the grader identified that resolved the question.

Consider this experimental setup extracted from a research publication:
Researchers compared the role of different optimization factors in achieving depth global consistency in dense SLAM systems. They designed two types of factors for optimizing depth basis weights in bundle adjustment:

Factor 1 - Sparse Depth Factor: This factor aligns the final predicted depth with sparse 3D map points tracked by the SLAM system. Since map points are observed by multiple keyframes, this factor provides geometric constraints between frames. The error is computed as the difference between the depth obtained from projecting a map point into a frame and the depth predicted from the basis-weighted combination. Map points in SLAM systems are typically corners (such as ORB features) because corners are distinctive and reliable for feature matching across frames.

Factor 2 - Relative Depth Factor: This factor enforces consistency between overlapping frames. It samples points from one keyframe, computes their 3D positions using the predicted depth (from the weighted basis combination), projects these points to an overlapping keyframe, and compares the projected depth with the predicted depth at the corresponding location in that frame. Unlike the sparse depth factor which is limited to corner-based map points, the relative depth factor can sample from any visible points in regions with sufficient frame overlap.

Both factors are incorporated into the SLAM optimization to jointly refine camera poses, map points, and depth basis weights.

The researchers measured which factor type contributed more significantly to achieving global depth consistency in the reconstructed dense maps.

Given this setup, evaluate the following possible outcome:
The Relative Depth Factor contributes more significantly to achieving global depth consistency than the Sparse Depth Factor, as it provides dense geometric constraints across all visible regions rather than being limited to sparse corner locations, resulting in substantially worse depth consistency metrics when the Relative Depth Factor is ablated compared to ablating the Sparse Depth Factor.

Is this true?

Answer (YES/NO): YES